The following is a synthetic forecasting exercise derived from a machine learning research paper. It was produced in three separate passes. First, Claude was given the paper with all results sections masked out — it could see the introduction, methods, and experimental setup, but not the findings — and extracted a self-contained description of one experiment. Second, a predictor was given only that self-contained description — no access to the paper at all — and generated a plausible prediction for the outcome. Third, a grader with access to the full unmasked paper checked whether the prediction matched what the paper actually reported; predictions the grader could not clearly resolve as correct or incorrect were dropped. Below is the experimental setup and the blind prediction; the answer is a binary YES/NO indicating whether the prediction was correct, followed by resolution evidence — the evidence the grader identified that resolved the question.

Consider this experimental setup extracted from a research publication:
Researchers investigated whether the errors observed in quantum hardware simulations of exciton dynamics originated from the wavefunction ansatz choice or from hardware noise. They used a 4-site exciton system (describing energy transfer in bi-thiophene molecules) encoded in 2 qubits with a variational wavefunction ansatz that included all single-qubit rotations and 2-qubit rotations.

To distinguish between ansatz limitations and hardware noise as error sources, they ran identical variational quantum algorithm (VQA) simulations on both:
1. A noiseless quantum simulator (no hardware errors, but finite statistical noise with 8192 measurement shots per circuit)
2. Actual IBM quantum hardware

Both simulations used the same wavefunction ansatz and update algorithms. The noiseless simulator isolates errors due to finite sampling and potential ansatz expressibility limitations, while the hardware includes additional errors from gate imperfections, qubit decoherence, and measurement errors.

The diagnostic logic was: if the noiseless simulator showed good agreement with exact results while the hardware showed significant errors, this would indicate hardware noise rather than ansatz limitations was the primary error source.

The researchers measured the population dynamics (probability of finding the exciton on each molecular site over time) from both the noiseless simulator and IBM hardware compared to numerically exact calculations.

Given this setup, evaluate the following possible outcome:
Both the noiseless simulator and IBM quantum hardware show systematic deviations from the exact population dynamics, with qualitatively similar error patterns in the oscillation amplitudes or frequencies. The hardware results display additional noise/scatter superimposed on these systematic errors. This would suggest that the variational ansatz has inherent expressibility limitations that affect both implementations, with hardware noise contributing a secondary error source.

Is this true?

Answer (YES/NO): NO